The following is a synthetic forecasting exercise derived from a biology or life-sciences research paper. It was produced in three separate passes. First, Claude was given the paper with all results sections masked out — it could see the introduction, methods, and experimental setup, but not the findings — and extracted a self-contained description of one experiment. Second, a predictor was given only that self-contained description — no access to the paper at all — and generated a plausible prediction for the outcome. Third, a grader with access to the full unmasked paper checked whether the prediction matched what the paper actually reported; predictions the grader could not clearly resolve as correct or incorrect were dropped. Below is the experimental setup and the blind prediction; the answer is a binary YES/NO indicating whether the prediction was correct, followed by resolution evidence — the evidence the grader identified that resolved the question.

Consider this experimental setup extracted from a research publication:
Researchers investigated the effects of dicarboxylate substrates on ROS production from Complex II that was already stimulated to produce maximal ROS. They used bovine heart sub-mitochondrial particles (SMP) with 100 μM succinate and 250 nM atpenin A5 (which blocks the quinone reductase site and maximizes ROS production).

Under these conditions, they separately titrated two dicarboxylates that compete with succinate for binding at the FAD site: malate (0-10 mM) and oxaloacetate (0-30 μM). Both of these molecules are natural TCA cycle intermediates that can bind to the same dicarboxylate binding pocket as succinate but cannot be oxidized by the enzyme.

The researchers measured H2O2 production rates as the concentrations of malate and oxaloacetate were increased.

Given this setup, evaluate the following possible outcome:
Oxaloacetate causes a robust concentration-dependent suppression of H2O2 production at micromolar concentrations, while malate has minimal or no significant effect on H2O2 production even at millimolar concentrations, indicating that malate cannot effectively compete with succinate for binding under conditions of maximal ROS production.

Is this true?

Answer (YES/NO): NO